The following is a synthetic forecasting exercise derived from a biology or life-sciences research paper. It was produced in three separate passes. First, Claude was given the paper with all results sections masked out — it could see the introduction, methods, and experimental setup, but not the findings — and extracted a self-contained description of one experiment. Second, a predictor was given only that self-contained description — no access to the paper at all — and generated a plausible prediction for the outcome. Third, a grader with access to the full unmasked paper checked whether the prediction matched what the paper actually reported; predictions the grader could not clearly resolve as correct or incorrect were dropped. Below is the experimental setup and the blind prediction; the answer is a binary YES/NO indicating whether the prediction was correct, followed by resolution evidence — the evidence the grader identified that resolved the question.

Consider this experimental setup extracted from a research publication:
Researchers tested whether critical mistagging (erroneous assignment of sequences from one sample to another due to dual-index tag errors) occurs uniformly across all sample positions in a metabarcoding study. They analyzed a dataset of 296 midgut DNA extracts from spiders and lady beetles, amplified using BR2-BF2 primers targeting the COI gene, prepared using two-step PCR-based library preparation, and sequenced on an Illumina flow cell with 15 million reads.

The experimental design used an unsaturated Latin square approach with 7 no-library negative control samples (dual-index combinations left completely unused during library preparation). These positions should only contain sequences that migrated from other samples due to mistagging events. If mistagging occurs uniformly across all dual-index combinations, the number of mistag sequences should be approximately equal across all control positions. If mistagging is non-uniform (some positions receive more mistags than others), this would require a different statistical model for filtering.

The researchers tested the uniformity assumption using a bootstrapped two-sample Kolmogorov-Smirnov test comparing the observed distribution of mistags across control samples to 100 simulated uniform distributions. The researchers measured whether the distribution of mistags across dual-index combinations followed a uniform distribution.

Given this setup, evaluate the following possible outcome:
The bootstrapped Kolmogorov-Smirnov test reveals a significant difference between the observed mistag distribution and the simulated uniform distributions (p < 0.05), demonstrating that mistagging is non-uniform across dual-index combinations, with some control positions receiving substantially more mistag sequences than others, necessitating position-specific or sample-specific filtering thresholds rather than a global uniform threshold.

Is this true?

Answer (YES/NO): NO